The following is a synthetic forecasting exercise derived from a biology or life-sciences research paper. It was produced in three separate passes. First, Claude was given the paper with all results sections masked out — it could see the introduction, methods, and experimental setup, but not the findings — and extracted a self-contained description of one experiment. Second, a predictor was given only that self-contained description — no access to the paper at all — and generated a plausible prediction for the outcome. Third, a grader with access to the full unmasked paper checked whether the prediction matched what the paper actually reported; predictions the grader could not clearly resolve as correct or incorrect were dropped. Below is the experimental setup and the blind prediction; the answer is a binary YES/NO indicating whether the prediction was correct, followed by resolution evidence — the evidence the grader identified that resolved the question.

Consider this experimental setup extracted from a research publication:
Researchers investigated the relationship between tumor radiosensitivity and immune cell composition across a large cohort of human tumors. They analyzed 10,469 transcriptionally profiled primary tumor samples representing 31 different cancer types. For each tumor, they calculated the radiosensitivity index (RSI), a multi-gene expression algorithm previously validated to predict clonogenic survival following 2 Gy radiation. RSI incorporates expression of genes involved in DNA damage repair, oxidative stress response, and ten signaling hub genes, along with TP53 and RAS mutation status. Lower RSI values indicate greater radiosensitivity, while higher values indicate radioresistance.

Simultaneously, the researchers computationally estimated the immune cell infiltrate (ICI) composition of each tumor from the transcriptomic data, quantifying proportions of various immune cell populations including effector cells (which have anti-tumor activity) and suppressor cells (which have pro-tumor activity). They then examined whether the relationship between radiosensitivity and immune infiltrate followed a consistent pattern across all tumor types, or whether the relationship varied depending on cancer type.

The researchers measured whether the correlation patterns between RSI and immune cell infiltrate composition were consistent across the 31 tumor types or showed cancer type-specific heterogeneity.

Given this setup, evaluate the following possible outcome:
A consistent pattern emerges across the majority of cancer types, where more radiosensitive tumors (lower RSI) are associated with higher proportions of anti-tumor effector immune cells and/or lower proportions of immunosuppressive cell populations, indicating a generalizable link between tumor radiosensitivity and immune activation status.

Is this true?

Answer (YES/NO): YES